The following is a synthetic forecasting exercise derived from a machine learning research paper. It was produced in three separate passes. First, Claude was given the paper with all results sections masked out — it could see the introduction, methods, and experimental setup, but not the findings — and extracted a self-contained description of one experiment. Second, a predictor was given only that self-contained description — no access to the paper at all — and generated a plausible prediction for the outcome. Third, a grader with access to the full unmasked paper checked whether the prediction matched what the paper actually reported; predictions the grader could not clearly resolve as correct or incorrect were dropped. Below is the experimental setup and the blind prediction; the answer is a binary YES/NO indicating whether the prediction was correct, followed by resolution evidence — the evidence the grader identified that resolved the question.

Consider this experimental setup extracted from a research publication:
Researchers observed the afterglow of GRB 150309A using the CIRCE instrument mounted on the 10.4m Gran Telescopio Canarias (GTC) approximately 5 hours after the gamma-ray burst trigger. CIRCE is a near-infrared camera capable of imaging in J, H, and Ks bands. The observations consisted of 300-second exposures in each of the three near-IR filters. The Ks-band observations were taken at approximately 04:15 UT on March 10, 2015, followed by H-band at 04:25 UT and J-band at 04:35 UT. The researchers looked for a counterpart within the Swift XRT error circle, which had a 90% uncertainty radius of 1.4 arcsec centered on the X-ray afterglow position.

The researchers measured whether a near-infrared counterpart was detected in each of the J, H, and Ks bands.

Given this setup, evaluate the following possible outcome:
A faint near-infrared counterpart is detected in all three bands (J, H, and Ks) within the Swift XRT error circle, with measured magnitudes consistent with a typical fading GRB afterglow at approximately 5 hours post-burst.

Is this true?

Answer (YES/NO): NO